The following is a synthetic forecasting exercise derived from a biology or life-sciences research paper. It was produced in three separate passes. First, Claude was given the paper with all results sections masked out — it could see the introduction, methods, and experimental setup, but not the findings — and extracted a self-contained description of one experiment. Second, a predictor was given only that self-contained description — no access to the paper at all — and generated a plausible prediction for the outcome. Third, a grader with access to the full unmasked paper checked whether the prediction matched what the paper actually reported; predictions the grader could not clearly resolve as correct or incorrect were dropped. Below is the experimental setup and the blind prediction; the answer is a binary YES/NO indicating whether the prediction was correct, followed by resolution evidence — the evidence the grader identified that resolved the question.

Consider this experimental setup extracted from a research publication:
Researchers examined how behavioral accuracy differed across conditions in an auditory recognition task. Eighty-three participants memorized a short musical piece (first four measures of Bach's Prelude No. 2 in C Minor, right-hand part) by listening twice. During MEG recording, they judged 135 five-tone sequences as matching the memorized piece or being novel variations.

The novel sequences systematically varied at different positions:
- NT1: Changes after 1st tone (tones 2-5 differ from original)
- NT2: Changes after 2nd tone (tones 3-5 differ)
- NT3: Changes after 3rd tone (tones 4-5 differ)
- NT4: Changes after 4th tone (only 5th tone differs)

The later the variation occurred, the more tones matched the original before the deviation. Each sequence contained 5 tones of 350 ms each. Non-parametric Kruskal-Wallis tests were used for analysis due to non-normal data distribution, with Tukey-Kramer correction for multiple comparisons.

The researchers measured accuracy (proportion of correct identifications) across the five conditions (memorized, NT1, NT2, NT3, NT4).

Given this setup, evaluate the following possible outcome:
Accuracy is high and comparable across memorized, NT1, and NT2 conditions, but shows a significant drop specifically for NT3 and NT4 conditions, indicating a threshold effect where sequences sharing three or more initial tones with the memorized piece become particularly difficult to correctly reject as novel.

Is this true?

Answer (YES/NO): NO